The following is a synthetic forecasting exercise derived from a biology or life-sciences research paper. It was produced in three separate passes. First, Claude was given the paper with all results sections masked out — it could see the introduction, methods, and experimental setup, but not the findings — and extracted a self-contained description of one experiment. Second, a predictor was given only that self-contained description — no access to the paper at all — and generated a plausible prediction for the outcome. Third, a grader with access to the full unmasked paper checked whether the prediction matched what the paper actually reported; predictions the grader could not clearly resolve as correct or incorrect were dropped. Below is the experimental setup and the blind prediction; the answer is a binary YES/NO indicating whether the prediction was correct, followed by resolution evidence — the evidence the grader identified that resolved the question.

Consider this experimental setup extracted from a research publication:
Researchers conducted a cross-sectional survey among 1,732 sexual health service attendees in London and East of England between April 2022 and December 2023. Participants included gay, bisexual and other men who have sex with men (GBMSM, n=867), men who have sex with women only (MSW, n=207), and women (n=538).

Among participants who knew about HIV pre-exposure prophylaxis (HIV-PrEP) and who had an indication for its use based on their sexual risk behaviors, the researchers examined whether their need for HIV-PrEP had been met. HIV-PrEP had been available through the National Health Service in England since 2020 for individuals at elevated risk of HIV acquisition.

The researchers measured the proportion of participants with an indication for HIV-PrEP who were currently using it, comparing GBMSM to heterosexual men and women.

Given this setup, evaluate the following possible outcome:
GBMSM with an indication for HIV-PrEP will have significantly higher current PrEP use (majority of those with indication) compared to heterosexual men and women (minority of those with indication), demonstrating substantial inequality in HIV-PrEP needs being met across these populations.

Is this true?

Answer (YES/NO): YES